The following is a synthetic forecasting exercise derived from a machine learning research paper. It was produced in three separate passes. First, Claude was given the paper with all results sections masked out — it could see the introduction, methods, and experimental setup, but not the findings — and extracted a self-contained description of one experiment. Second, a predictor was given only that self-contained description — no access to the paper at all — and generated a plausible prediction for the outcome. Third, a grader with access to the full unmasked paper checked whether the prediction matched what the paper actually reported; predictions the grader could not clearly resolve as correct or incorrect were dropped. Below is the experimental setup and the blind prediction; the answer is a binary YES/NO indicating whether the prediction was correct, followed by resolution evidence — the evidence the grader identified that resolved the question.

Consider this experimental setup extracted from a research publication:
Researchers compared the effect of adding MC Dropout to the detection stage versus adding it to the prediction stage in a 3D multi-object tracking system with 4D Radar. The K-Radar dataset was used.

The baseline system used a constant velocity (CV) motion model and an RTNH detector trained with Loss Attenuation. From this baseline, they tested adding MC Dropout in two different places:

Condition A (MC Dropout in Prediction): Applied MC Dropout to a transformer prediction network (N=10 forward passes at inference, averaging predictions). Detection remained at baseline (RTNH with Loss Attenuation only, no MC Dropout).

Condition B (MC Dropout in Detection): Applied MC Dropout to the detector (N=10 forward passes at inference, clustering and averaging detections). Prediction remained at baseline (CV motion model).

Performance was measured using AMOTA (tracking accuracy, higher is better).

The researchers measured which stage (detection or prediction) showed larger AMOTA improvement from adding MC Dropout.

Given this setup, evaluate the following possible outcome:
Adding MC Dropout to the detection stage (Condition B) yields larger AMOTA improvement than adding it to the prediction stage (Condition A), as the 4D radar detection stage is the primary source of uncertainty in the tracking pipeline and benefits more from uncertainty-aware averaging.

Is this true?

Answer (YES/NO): YES